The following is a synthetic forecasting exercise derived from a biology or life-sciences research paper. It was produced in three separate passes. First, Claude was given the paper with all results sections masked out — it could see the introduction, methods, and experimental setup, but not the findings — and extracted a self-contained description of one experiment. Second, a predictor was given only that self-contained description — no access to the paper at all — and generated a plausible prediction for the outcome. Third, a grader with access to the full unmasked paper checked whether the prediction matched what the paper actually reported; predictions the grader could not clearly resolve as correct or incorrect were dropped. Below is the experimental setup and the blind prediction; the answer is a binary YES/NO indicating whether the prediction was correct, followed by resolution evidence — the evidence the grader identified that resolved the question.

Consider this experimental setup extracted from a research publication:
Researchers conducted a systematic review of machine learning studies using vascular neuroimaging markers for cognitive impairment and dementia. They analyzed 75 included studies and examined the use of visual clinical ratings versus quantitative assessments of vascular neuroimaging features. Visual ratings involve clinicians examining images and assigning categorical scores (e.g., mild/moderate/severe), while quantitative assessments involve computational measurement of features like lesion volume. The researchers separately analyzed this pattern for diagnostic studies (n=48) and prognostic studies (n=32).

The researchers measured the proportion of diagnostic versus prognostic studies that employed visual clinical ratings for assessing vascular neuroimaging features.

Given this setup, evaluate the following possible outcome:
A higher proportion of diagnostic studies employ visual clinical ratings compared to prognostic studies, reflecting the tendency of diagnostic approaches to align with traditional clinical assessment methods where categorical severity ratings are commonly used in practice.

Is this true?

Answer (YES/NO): NO